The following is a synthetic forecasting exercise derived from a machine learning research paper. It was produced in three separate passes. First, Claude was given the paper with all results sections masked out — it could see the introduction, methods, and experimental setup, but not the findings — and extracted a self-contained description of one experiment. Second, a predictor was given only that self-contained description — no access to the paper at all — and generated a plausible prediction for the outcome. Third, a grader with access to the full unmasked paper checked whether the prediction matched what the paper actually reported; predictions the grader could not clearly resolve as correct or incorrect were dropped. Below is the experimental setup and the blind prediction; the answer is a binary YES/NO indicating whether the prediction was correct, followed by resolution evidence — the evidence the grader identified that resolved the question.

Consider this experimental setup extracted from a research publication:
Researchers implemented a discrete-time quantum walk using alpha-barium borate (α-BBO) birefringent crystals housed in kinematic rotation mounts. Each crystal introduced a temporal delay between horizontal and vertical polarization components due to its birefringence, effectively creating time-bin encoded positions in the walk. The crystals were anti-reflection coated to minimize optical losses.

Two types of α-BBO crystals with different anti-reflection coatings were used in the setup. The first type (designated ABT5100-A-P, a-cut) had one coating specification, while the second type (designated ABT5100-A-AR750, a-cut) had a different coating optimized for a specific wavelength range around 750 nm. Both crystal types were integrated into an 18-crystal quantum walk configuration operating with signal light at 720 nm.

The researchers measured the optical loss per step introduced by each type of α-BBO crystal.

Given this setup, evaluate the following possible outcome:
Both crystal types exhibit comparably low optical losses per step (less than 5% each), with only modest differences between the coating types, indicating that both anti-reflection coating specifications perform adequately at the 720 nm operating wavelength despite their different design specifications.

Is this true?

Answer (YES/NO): NO